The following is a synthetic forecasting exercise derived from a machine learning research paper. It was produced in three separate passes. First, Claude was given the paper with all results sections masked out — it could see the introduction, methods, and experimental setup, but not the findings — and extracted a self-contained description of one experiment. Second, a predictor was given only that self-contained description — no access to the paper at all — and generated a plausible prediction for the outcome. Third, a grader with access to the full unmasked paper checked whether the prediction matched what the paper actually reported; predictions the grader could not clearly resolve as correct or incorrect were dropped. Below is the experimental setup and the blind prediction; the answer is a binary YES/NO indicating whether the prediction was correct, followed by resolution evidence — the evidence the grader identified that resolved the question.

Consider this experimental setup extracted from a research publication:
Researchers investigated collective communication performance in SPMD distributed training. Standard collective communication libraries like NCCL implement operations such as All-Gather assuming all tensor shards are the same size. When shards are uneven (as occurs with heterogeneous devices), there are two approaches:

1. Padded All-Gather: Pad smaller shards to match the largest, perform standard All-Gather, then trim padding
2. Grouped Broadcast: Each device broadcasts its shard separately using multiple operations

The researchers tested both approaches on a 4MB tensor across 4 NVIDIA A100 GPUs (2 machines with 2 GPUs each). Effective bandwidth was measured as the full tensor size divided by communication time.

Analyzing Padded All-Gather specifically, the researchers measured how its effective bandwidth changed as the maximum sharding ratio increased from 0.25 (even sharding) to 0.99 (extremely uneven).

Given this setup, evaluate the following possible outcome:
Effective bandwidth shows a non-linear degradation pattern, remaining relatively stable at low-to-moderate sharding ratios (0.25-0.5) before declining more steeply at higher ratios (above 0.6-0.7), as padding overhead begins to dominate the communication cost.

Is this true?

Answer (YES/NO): NO